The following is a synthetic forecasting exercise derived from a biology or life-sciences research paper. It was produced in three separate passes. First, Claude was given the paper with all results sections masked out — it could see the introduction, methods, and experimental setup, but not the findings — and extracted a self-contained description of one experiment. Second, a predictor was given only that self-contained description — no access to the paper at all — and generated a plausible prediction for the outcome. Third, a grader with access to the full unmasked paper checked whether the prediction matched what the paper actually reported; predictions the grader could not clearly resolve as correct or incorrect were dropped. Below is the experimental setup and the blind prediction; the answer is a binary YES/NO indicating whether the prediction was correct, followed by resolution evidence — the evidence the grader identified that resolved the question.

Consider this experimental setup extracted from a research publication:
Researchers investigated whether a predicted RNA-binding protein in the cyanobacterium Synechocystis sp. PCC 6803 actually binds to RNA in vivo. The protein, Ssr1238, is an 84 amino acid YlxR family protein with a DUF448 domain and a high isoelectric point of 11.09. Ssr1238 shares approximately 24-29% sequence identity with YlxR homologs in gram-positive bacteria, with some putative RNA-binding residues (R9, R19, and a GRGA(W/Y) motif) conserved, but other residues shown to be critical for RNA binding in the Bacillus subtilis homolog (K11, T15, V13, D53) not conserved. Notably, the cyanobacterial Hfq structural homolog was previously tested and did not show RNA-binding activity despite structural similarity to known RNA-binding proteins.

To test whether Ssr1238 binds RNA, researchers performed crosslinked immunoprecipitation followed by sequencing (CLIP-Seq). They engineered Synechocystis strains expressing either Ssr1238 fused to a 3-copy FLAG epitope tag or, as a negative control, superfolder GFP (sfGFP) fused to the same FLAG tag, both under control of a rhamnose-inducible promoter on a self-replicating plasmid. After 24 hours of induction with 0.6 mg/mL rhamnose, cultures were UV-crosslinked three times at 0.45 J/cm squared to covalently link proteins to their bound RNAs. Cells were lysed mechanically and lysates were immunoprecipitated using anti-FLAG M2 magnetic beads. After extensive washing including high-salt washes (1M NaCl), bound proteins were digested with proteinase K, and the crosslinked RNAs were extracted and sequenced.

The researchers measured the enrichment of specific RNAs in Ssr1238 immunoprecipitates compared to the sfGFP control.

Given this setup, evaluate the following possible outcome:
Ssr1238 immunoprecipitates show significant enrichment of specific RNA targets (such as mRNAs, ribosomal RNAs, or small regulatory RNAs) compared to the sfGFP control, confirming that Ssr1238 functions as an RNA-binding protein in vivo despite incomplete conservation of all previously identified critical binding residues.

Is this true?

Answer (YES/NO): YES